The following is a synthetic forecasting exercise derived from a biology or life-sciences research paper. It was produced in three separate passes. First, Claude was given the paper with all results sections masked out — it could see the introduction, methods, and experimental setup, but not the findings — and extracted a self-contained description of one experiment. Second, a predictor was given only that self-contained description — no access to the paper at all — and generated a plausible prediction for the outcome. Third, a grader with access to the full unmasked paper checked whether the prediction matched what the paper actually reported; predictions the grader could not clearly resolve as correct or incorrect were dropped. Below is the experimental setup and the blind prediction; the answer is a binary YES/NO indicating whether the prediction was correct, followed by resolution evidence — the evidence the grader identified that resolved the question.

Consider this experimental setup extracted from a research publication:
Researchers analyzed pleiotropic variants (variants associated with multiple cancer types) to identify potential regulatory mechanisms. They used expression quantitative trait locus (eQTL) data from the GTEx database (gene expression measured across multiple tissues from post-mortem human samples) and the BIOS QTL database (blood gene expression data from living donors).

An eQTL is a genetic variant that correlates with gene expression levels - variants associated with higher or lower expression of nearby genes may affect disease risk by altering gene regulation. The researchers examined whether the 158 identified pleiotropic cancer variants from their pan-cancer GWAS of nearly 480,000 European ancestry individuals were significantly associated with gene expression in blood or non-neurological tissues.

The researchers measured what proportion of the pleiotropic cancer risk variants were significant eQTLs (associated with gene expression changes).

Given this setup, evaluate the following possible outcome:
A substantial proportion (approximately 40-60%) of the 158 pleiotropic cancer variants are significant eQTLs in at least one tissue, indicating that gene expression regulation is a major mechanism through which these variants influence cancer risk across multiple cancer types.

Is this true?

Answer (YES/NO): YES